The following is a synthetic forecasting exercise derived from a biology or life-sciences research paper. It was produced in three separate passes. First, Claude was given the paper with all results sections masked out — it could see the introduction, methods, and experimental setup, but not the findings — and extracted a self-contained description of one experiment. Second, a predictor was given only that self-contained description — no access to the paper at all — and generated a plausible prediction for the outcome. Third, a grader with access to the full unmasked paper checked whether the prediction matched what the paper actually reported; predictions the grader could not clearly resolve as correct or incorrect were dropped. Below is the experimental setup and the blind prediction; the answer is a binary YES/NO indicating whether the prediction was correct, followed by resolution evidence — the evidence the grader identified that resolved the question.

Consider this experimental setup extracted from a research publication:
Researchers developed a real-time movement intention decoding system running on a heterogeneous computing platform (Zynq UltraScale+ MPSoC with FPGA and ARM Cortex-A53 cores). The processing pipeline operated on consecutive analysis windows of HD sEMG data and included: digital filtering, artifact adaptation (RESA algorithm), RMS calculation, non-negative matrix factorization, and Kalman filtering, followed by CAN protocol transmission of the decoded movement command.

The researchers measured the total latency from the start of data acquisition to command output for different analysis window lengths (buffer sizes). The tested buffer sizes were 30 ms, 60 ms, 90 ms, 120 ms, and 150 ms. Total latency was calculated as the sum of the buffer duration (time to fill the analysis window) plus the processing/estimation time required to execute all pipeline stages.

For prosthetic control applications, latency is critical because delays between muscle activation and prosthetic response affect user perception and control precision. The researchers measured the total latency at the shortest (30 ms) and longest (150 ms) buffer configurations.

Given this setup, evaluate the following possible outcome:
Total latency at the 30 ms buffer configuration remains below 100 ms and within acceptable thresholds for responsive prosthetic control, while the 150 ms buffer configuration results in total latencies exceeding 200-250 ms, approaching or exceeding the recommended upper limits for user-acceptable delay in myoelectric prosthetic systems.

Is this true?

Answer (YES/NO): NO